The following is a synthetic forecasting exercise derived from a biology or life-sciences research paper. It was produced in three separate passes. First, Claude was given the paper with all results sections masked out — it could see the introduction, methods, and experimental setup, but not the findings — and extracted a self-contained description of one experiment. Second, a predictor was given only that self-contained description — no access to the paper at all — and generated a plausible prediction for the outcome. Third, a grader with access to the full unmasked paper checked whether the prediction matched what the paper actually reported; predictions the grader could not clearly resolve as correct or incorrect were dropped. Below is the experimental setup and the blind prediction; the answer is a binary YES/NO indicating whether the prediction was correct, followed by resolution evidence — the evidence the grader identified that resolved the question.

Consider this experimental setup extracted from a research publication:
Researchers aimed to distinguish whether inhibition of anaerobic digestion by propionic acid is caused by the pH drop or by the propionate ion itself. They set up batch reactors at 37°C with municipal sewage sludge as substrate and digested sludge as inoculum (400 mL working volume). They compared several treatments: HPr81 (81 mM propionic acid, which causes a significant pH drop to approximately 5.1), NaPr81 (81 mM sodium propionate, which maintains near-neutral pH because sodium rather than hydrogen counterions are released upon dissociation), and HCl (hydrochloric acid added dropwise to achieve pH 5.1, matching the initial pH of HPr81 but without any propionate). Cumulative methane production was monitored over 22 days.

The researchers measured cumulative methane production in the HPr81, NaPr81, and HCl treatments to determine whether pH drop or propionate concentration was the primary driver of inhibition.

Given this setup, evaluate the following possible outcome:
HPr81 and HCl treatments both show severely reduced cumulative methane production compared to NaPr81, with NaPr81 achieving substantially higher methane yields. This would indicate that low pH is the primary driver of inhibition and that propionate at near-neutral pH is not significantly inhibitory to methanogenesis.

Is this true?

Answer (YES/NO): YES